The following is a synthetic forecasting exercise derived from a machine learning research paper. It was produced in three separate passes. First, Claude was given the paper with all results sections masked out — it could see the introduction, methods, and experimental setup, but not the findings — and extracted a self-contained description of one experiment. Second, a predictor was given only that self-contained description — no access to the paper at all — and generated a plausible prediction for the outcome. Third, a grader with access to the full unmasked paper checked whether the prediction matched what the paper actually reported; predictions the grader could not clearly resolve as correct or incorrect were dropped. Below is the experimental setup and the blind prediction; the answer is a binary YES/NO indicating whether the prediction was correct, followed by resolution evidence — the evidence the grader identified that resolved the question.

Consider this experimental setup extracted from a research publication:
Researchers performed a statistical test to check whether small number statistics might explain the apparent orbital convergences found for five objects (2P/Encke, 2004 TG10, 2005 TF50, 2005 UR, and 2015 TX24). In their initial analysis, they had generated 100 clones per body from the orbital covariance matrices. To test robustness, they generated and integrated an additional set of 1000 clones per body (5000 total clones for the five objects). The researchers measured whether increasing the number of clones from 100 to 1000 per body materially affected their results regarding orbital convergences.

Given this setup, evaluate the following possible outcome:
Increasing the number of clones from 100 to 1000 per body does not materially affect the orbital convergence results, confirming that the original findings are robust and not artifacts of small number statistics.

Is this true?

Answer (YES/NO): YES